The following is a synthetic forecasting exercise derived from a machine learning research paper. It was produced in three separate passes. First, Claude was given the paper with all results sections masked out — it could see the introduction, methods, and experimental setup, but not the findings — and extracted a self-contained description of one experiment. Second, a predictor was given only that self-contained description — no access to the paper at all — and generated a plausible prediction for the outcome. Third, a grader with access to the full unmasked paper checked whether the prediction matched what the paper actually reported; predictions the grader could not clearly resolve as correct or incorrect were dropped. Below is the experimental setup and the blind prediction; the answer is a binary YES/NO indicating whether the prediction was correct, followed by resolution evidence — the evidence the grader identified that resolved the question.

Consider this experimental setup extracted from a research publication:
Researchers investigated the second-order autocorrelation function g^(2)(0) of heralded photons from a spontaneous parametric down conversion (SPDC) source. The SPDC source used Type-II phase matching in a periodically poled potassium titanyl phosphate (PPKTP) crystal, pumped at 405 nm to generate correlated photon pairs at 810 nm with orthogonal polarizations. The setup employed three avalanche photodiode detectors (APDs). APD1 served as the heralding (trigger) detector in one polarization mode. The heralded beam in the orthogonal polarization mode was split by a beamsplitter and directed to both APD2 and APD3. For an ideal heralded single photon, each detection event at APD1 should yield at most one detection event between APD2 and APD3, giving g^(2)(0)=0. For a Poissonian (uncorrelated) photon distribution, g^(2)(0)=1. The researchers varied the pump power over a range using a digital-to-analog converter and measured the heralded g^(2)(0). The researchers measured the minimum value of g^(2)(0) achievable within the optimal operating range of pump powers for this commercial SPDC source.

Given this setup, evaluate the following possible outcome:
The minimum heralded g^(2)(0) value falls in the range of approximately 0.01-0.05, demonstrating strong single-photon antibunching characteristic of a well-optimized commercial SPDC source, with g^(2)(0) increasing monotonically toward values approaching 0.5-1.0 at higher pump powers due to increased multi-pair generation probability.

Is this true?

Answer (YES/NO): NO